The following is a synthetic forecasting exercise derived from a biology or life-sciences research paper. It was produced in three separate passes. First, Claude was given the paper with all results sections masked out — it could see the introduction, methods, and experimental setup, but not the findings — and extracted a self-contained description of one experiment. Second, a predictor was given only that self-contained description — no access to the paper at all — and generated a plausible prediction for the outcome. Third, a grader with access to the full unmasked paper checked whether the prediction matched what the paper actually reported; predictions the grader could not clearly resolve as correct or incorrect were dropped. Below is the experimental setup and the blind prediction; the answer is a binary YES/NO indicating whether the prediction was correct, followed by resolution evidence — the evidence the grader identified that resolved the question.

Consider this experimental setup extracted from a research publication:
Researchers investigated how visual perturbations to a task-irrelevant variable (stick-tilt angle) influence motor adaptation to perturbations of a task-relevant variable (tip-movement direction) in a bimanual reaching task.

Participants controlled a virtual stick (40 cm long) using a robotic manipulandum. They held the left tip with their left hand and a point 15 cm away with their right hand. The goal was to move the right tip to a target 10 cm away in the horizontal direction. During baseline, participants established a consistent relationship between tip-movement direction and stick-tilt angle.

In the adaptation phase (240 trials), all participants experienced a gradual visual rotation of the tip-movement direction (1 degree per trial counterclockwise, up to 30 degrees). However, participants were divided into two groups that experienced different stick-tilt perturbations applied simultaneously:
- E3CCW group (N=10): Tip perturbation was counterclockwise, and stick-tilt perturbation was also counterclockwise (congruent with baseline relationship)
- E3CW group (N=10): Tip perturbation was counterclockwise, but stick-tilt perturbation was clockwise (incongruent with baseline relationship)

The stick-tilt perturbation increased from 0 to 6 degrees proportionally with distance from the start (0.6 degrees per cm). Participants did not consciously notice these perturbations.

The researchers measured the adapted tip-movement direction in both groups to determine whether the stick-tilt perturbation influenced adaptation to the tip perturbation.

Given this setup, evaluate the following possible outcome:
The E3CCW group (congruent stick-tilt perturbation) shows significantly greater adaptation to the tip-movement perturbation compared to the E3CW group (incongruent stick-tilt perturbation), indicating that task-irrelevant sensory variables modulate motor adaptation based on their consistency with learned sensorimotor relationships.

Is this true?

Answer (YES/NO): NO